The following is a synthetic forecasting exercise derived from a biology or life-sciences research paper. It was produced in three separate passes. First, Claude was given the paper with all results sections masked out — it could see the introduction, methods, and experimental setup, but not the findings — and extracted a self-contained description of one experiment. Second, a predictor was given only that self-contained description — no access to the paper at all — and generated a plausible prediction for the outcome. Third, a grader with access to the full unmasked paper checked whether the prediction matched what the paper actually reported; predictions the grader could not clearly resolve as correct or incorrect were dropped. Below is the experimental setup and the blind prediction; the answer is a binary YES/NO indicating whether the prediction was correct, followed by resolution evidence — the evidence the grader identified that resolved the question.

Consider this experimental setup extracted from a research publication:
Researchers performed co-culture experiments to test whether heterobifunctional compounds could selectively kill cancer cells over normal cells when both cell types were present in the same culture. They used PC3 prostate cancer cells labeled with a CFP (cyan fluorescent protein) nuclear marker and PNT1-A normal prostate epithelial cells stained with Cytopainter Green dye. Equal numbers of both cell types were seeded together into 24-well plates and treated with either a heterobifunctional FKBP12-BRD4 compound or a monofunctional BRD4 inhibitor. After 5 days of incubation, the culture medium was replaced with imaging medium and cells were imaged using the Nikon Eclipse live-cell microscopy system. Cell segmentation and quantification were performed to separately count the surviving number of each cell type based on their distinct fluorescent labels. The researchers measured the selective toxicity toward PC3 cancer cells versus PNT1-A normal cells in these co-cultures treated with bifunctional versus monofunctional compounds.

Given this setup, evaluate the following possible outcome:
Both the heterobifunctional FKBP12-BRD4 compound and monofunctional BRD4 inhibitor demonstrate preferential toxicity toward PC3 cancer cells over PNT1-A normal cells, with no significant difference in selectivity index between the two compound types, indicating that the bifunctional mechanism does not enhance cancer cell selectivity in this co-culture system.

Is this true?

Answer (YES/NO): NO